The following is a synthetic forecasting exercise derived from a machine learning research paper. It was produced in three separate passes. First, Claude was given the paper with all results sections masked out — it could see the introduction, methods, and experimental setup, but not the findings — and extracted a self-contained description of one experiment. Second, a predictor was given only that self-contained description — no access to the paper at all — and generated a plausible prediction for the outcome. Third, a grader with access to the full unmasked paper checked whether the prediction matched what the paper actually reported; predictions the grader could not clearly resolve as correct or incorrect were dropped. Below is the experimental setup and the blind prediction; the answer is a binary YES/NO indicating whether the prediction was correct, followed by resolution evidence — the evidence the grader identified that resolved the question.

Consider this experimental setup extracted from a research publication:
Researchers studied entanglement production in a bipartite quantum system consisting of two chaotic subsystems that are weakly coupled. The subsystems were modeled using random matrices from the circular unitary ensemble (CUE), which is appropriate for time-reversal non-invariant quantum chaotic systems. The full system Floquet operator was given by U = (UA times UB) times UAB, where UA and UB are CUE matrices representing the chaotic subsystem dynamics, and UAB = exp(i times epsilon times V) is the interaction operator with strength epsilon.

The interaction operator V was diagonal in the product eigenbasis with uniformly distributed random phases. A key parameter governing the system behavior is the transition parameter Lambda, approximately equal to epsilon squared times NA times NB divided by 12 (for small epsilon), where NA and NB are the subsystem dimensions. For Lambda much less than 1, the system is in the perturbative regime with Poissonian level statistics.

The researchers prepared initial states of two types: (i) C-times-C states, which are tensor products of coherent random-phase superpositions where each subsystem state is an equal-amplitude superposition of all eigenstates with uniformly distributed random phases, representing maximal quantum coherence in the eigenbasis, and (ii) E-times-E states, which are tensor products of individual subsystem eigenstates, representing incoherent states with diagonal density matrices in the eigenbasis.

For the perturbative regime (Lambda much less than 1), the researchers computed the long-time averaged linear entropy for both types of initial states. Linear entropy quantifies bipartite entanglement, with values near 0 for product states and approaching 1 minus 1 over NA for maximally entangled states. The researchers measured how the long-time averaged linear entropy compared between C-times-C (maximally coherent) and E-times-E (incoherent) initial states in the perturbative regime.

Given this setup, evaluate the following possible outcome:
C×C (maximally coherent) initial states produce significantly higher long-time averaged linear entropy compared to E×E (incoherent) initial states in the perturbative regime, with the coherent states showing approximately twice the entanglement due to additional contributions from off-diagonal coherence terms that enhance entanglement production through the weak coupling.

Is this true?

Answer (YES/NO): NO